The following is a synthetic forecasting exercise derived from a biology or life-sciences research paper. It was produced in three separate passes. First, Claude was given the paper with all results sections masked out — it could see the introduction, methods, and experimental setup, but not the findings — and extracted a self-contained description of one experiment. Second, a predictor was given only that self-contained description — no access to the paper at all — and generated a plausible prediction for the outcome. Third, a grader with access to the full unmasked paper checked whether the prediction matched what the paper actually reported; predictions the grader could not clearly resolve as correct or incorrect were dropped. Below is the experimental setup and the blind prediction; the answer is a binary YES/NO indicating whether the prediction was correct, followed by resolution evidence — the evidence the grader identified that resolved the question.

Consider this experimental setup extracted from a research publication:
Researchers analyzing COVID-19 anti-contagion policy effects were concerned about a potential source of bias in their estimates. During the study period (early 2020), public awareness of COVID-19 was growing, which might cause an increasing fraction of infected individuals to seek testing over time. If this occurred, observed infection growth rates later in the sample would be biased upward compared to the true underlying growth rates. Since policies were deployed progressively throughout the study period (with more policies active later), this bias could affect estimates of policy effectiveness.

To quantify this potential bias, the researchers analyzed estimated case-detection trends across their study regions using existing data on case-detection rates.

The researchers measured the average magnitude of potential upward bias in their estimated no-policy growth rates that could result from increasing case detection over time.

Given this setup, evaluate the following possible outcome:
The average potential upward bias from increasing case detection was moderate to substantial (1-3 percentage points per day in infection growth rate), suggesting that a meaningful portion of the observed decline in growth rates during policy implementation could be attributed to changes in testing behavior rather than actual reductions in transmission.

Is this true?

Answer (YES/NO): NO